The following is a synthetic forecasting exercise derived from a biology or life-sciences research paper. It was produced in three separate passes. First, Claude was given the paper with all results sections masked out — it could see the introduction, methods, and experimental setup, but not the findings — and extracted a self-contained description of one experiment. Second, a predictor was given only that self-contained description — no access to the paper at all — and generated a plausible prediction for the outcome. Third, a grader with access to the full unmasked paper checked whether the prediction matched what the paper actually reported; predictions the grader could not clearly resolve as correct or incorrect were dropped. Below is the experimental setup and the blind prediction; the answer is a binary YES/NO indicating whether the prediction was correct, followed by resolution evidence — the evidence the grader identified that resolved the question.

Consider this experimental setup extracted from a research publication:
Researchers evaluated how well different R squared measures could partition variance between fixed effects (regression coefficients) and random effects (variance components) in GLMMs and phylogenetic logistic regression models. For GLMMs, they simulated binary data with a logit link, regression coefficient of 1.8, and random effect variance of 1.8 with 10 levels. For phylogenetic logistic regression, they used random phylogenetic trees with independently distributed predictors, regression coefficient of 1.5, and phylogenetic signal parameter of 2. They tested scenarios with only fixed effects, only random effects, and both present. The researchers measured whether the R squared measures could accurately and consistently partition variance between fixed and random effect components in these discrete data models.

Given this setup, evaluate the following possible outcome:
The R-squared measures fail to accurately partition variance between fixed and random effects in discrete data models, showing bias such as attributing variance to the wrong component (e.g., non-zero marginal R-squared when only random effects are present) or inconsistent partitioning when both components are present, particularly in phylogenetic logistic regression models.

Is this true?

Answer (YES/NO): YES